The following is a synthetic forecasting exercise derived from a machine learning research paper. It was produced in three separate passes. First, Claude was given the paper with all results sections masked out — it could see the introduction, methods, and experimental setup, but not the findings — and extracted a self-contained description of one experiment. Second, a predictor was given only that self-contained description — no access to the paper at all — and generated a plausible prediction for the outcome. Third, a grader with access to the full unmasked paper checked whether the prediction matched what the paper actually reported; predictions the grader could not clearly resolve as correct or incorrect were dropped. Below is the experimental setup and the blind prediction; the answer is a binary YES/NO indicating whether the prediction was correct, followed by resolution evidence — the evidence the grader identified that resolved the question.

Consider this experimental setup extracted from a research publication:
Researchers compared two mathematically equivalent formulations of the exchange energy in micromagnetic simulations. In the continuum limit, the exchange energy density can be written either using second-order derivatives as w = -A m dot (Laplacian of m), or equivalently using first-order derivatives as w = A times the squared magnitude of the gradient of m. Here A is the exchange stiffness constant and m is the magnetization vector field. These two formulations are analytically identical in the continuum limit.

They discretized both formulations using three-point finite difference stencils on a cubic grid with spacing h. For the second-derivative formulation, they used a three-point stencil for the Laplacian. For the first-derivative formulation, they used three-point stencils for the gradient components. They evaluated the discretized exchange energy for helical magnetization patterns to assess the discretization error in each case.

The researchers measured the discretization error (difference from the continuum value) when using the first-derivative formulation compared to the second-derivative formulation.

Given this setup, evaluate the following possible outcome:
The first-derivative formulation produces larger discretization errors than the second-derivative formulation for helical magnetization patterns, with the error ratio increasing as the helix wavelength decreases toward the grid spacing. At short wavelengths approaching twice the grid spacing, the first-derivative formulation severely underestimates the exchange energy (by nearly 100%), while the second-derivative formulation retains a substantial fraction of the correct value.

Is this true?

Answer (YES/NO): YES